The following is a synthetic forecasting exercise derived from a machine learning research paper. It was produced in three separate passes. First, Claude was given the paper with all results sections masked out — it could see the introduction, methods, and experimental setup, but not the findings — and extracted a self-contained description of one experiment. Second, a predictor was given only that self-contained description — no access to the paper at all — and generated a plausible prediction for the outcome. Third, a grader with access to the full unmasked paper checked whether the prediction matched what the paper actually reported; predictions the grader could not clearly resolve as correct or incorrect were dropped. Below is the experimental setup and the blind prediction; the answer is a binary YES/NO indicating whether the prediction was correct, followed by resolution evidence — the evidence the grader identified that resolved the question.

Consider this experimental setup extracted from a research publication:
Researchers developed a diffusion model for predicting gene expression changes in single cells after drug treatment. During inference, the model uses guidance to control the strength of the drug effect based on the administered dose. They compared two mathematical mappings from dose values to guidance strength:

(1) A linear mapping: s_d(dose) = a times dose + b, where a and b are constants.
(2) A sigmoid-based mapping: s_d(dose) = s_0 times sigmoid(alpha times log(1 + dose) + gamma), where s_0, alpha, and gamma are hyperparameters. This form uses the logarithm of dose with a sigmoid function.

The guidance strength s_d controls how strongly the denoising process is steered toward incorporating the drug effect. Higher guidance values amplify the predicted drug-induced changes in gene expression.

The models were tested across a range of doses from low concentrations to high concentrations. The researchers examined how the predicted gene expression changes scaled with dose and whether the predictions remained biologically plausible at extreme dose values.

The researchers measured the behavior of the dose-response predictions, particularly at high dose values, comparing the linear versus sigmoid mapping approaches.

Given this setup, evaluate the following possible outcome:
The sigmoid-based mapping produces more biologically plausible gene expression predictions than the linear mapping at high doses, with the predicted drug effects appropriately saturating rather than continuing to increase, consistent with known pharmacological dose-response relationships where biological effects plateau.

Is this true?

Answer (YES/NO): YES